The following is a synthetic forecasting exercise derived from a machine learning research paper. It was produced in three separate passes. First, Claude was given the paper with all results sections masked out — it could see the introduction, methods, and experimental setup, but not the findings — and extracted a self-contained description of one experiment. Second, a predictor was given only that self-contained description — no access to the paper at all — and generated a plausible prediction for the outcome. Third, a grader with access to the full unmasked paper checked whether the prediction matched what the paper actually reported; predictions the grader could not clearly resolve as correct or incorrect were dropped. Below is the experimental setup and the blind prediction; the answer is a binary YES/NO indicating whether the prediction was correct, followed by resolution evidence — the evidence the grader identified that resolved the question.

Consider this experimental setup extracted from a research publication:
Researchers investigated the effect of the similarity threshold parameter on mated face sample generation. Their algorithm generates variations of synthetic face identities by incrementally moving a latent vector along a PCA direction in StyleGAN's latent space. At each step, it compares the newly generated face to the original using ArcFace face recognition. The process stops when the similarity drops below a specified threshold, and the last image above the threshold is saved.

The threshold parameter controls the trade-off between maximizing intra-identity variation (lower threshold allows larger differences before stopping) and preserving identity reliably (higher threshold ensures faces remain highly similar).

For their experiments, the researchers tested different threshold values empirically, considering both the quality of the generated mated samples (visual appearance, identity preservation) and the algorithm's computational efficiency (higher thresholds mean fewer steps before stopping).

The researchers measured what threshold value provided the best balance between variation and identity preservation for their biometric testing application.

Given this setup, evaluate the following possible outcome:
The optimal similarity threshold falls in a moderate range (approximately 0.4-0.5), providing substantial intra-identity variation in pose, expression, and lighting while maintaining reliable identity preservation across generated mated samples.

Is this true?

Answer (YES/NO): NO